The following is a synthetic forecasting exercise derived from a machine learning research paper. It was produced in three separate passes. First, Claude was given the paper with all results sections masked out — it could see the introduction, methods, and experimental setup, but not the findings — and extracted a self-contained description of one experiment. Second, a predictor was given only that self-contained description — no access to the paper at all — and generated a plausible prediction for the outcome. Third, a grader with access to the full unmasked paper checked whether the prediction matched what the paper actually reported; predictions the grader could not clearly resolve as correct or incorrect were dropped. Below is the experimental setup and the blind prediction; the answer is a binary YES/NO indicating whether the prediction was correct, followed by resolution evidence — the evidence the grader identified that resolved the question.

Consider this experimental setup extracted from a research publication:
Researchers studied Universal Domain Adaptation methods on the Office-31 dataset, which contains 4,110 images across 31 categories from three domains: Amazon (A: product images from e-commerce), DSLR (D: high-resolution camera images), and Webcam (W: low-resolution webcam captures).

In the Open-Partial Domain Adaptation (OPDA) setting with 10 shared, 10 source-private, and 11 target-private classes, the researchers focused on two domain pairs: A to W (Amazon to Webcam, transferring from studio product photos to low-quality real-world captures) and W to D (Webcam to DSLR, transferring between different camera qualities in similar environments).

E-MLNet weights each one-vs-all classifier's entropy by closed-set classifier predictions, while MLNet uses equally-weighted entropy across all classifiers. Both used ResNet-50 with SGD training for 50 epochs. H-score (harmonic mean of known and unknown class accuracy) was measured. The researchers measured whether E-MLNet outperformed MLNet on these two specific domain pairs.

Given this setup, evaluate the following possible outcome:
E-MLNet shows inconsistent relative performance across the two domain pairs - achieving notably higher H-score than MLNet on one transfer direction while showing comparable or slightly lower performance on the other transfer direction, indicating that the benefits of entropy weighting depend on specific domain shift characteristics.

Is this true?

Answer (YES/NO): NO